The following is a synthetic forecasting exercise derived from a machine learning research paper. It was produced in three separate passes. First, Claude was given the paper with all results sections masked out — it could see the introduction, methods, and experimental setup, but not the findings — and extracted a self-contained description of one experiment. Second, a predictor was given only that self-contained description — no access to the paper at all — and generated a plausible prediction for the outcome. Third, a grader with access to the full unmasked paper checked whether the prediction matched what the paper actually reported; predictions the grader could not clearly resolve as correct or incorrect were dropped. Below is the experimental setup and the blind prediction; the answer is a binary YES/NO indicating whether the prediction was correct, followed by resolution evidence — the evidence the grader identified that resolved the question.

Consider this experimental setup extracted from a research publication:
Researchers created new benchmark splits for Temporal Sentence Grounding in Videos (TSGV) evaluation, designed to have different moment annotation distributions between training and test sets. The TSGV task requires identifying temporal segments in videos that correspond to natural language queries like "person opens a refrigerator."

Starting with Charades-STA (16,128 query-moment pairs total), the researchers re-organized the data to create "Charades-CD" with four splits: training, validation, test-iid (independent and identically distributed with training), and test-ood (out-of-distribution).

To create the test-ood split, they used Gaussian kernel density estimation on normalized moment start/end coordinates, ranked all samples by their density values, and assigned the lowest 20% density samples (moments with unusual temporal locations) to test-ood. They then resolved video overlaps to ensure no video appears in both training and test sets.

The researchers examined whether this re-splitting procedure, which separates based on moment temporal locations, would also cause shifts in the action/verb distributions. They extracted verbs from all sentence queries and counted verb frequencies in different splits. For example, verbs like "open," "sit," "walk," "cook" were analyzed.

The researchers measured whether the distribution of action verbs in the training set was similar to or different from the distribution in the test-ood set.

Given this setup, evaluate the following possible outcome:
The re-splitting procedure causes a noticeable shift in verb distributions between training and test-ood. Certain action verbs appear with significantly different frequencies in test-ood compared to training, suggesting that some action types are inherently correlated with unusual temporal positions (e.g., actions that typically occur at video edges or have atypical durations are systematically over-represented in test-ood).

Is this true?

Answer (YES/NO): NO